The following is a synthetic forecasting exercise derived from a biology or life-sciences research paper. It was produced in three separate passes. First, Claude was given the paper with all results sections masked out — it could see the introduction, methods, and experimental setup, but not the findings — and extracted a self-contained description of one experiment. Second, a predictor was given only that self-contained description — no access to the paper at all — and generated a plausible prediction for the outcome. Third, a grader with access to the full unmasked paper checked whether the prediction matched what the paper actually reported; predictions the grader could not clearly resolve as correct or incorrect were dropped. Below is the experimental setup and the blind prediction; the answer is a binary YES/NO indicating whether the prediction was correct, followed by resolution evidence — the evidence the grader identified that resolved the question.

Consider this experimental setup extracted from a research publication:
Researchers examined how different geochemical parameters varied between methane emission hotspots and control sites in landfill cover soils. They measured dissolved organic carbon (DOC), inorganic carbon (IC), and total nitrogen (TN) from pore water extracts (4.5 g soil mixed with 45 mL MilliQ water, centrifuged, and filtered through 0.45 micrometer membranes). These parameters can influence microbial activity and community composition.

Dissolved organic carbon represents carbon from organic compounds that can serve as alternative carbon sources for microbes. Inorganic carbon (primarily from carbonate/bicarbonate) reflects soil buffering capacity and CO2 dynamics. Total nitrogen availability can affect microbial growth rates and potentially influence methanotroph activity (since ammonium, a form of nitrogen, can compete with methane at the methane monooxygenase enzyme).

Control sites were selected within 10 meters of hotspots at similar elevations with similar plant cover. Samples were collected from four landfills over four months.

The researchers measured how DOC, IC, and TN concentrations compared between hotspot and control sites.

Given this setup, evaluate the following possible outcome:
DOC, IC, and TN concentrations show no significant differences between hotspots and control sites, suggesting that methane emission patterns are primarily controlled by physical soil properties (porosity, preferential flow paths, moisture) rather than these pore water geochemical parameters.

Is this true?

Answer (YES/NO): YES